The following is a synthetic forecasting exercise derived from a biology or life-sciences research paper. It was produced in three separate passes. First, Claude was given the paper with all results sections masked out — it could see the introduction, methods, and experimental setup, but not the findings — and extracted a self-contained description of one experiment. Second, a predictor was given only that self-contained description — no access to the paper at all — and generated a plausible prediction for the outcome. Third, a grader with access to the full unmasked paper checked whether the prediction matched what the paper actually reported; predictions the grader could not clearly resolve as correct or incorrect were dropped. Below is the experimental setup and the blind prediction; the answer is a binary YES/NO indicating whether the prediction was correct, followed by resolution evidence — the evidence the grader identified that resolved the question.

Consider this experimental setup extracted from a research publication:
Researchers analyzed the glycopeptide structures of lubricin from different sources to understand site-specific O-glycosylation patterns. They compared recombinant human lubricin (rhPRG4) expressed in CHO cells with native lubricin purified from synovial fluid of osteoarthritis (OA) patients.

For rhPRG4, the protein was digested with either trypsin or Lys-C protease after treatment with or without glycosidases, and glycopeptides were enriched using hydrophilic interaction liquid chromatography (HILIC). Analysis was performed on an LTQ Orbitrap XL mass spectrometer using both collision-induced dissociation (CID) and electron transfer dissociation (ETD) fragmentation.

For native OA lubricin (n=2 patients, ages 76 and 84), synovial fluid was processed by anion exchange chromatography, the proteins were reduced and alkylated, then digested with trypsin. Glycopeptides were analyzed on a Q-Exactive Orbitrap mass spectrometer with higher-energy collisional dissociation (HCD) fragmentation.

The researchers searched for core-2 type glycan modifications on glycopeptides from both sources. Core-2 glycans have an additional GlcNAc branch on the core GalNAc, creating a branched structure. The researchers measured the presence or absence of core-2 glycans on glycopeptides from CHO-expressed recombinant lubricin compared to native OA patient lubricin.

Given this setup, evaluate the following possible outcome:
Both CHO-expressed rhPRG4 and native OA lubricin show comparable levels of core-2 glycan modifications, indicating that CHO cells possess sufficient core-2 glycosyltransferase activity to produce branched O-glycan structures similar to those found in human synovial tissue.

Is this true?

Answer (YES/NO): NO